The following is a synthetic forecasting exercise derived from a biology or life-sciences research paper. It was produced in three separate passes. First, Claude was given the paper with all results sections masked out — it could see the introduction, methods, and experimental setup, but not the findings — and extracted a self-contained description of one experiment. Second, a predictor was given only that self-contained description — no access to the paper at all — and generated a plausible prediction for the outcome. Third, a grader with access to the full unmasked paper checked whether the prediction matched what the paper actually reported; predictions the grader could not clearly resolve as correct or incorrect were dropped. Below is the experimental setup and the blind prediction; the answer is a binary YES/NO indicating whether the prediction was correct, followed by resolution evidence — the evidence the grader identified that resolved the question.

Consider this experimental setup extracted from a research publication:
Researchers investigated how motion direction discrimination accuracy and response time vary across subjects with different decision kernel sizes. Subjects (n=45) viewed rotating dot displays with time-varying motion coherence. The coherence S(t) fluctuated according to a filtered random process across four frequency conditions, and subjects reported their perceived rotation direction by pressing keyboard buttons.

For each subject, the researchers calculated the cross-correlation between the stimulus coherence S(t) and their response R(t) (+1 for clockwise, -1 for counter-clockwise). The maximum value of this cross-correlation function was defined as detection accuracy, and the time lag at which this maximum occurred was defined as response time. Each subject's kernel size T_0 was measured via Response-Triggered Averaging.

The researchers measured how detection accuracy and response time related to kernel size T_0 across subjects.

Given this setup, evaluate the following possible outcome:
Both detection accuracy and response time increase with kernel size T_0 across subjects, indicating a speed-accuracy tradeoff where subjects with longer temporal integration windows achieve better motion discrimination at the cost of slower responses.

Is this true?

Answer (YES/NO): NO